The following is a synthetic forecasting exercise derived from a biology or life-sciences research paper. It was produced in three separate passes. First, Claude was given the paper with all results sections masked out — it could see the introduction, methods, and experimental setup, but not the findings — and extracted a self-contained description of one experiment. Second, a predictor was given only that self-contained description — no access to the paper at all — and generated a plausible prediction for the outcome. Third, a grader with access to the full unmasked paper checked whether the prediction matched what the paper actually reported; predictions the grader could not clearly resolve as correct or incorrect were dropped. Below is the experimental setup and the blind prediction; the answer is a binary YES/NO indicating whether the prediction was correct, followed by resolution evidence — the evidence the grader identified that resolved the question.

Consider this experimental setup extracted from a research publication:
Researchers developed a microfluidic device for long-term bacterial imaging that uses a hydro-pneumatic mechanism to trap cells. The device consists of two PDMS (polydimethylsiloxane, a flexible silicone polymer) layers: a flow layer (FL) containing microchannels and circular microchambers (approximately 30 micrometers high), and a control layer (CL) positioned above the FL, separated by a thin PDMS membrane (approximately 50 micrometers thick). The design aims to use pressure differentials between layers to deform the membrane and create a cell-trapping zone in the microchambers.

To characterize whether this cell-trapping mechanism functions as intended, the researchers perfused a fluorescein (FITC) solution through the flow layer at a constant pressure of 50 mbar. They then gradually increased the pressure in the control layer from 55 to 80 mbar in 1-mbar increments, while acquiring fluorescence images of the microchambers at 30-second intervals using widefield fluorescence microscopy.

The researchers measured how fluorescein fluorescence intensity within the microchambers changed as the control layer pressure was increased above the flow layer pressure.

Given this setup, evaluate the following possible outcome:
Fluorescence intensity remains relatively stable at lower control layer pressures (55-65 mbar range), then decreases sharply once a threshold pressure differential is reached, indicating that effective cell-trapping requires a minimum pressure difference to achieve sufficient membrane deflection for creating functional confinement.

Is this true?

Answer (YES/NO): NO